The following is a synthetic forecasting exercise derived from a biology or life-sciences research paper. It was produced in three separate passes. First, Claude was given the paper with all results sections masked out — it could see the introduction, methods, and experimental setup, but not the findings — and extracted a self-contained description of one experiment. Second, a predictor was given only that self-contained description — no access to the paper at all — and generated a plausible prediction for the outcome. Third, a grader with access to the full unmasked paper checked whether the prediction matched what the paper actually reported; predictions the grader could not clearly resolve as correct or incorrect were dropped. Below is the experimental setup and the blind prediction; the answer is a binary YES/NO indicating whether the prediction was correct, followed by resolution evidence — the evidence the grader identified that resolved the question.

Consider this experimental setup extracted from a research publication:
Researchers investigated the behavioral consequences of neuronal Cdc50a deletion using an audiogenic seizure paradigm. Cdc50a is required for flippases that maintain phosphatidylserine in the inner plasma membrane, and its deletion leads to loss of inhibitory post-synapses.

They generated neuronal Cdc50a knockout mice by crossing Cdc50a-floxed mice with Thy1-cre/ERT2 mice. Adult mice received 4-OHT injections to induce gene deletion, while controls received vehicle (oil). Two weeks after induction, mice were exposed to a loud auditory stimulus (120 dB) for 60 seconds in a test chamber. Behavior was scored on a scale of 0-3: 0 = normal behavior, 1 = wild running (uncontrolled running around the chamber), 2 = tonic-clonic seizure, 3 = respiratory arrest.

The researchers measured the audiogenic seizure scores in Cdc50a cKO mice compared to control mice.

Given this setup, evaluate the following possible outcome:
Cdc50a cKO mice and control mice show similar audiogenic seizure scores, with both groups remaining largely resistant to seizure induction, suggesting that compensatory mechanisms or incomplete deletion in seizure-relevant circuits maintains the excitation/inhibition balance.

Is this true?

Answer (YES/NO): NO